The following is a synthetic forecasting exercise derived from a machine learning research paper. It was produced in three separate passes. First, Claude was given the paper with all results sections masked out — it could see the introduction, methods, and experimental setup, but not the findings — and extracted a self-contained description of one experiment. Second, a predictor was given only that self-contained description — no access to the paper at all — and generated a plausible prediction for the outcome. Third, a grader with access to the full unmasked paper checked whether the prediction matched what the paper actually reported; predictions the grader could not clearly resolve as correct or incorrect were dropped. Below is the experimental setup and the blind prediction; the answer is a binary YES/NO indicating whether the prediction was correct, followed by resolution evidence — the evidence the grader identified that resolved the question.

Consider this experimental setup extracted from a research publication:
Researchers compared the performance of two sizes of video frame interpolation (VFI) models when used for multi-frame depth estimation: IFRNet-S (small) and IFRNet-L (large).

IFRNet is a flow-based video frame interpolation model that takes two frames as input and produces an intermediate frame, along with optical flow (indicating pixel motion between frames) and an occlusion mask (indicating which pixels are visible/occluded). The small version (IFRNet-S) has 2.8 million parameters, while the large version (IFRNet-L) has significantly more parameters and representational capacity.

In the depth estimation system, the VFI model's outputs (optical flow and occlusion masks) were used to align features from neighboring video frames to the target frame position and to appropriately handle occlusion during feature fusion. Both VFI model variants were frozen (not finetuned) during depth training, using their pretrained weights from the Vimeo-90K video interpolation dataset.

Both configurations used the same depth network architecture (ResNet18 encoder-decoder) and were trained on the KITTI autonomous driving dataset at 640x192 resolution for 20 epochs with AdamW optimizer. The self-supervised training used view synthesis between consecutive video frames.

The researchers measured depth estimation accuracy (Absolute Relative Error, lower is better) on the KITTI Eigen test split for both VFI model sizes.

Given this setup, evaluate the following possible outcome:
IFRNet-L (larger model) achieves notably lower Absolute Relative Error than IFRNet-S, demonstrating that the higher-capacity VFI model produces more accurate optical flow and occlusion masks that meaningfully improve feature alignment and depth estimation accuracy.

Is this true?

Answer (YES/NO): NO